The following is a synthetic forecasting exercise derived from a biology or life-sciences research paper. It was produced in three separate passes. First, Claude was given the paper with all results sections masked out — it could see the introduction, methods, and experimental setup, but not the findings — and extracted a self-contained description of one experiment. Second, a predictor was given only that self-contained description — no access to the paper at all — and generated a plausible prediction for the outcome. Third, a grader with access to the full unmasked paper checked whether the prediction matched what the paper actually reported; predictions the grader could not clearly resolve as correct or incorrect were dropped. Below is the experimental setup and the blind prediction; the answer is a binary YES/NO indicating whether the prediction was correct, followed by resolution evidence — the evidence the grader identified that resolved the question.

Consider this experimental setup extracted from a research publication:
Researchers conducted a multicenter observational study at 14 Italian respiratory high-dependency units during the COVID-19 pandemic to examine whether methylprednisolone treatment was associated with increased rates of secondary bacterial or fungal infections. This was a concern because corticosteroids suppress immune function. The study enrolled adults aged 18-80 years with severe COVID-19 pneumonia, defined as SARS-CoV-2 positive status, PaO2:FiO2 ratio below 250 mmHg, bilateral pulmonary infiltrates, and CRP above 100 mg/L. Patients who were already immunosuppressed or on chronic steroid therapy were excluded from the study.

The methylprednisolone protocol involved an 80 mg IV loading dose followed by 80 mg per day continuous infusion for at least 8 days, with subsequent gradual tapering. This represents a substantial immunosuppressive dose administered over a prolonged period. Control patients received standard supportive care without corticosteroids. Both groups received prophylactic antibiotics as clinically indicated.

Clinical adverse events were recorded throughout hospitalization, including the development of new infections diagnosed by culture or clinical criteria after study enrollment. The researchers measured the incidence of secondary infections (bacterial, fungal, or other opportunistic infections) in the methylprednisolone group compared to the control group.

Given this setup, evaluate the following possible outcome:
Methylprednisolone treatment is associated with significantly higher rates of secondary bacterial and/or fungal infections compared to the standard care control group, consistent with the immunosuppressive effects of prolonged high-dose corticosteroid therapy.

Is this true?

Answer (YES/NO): NO